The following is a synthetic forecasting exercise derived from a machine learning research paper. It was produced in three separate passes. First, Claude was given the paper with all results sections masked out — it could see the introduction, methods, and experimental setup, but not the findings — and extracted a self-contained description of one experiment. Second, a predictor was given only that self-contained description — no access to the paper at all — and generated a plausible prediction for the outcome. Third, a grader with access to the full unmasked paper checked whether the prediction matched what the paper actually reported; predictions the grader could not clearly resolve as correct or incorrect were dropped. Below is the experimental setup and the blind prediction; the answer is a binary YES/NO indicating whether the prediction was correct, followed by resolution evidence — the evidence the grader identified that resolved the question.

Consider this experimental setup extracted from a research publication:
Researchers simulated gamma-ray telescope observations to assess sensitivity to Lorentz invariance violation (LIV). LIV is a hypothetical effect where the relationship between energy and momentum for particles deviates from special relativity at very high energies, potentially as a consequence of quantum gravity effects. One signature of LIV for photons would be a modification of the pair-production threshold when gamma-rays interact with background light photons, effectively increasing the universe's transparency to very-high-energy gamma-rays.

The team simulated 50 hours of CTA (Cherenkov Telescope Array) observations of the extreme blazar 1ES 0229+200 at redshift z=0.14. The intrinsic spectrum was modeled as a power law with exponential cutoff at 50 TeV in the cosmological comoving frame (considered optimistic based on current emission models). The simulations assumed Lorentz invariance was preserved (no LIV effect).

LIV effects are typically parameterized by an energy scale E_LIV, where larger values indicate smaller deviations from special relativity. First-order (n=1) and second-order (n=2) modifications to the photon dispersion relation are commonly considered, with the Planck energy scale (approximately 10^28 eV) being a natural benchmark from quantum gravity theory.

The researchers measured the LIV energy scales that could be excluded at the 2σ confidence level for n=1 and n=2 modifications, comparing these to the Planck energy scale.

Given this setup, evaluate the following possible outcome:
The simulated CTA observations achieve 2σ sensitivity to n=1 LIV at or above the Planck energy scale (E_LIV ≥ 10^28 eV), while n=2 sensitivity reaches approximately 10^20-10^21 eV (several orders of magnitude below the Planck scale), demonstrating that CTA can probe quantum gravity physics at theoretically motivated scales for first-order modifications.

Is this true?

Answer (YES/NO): NO